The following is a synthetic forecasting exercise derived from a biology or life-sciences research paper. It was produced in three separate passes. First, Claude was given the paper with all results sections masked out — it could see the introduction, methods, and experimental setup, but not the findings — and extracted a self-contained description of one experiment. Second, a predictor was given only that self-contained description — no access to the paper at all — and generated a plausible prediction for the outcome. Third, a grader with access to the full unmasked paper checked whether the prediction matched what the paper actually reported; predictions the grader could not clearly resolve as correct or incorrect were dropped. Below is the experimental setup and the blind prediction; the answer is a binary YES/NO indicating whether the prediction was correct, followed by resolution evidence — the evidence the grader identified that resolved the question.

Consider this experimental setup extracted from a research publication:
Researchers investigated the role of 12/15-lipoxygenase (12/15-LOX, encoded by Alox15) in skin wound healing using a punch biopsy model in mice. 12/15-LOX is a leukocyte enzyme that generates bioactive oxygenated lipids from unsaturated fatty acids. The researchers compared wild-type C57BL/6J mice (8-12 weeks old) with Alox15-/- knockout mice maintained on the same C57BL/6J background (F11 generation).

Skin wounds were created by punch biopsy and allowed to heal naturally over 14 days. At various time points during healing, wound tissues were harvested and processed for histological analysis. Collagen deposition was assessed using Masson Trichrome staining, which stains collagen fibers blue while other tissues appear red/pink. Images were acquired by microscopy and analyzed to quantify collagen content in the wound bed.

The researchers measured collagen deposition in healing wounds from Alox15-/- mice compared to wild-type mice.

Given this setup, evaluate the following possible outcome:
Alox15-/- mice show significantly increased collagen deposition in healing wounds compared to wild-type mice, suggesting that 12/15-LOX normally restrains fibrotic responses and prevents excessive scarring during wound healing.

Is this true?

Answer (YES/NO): YES